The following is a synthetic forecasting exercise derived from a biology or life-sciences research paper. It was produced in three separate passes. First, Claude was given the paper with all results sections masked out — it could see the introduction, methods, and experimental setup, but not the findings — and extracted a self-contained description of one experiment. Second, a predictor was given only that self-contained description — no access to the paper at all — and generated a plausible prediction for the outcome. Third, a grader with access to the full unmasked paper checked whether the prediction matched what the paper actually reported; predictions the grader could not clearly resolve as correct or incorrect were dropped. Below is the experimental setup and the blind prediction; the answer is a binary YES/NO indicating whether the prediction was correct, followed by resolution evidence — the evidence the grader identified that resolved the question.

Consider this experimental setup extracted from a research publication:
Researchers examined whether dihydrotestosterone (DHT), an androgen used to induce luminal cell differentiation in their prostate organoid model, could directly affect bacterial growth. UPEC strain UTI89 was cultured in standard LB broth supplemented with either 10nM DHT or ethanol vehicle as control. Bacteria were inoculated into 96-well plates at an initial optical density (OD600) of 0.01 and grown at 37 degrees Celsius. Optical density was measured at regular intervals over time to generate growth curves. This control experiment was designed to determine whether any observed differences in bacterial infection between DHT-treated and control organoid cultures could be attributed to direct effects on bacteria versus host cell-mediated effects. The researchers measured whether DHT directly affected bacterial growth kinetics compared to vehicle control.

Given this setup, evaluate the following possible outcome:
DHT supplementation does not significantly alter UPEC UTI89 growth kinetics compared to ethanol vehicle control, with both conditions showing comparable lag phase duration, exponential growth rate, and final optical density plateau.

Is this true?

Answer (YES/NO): YES